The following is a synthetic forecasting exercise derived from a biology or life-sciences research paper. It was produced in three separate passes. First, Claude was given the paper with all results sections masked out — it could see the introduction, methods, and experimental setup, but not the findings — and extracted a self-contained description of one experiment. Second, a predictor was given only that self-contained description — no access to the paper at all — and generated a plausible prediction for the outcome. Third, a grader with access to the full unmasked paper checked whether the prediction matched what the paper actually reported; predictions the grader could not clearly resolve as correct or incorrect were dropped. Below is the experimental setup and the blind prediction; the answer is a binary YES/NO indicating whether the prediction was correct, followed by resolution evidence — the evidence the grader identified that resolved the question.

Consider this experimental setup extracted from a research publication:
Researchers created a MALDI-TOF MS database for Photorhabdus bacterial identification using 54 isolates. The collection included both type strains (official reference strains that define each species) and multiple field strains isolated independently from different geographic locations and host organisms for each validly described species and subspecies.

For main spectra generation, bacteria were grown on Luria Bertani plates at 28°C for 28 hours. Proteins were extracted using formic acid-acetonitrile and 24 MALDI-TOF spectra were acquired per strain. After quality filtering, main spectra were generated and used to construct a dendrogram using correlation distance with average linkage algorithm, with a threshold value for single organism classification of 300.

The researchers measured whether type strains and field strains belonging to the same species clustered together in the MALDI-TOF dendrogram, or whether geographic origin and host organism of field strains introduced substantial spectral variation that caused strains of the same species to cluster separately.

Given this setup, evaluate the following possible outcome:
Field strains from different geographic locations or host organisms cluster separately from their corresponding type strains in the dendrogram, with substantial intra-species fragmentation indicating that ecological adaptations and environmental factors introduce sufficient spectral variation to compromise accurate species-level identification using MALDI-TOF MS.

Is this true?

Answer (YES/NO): NO